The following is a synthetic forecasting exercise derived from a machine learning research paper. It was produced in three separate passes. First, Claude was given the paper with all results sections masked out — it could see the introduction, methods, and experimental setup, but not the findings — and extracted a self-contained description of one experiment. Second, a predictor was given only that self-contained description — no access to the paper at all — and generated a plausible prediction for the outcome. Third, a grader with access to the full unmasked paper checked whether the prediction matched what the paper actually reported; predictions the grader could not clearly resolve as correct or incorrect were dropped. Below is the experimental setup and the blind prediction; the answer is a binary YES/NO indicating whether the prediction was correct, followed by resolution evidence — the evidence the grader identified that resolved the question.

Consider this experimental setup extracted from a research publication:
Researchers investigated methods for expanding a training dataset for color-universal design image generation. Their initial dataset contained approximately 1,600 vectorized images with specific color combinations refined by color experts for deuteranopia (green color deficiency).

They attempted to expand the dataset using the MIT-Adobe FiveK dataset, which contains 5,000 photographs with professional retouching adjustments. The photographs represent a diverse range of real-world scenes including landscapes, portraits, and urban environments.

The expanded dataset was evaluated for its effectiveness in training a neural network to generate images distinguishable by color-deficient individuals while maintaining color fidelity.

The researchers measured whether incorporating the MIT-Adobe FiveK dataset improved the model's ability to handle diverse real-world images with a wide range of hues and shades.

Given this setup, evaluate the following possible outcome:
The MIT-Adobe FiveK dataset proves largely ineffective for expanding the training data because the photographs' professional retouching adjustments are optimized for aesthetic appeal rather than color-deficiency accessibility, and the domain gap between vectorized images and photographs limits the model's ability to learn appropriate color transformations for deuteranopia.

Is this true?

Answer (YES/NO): NO